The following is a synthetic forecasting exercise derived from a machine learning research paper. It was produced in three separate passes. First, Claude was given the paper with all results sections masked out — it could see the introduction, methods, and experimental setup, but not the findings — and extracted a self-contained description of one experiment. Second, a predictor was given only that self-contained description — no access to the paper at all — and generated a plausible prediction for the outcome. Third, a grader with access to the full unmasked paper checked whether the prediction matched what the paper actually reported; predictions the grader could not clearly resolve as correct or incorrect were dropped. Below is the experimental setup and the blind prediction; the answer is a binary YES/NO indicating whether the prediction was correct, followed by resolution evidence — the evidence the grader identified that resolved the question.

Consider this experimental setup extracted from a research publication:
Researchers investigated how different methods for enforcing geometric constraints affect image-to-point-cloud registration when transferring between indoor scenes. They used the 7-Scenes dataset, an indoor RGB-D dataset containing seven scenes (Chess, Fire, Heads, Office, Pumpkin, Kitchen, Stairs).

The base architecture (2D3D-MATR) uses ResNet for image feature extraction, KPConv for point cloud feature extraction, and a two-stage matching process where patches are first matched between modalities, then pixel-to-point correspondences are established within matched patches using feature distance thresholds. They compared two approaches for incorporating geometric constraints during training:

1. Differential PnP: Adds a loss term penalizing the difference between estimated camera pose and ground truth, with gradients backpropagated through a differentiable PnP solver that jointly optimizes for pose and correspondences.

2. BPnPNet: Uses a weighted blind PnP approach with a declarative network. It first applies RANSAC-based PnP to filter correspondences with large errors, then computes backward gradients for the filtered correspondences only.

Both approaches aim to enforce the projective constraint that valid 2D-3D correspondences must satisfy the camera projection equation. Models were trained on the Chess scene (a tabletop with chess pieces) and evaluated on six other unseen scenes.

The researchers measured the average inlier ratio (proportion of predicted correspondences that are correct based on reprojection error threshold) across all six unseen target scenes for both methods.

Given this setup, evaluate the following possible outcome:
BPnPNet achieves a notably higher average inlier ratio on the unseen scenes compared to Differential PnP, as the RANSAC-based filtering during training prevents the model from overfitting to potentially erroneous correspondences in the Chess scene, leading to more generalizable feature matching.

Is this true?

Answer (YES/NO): YES